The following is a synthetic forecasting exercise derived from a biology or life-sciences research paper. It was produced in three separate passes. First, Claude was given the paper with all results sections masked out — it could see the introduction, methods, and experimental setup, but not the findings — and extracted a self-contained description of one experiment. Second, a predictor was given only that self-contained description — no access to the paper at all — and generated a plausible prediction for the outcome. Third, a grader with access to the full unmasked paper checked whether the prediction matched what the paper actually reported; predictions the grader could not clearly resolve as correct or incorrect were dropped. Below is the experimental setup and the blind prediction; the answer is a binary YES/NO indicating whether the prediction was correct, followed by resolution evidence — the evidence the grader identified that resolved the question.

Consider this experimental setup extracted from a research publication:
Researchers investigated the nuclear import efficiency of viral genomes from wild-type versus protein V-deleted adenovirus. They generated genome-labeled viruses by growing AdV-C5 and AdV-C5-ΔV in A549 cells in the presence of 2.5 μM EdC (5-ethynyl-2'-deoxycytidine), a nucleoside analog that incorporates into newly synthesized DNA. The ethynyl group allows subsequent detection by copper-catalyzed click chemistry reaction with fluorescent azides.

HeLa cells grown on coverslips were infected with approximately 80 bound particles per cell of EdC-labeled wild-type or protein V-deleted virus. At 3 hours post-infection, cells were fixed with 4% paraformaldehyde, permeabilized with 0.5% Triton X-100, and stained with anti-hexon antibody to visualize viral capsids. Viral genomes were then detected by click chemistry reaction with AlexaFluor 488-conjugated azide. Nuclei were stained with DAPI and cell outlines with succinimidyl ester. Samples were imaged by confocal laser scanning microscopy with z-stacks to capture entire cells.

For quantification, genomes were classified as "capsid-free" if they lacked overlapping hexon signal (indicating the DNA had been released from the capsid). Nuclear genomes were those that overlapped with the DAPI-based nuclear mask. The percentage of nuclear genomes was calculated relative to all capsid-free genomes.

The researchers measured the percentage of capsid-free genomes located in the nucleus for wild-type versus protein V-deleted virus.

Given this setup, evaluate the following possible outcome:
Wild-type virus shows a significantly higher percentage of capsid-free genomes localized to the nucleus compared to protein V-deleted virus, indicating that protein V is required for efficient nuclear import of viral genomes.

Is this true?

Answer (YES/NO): YES